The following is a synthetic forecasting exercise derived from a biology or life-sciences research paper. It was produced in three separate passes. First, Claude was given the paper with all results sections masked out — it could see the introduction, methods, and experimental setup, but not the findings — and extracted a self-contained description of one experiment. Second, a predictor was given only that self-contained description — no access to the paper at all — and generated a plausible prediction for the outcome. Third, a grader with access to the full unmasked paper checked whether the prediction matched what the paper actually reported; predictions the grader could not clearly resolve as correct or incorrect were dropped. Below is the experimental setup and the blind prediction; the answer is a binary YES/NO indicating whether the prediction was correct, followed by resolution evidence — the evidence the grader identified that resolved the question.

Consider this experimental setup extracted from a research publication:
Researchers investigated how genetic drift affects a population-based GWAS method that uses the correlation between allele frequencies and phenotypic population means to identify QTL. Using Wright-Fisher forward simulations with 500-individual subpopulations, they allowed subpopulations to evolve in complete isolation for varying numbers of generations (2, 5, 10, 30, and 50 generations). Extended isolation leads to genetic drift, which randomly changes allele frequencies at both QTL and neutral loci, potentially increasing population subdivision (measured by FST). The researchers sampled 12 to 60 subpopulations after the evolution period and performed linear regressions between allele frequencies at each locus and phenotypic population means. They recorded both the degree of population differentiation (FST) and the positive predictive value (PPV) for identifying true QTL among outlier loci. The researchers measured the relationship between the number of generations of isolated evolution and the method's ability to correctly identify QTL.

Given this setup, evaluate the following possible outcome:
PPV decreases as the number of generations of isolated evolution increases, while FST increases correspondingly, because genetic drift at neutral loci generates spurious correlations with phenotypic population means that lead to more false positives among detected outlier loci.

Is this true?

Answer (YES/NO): NO